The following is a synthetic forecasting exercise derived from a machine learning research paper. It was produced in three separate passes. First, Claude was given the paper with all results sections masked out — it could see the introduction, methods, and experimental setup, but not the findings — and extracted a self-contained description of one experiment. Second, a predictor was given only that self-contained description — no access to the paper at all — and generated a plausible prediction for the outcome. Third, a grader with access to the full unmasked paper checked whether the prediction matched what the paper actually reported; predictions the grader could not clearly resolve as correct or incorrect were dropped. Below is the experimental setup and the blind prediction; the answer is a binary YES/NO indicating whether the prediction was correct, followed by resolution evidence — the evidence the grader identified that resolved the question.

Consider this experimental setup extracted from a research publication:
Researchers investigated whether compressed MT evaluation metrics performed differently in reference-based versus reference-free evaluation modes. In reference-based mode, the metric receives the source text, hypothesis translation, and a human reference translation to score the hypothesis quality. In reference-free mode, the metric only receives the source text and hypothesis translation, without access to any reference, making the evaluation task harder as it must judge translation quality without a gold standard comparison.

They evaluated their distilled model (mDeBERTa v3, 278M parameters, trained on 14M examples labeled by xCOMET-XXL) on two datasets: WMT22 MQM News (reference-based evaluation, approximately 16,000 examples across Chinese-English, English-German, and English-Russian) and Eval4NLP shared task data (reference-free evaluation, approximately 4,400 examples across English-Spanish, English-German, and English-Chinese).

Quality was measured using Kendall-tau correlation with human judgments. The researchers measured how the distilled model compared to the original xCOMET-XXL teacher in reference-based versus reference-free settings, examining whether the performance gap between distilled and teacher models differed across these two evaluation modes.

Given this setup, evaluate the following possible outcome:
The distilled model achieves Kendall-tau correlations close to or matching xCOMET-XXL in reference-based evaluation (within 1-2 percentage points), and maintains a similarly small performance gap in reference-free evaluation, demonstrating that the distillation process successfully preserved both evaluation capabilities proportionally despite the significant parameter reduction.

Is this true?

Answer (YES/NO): NO